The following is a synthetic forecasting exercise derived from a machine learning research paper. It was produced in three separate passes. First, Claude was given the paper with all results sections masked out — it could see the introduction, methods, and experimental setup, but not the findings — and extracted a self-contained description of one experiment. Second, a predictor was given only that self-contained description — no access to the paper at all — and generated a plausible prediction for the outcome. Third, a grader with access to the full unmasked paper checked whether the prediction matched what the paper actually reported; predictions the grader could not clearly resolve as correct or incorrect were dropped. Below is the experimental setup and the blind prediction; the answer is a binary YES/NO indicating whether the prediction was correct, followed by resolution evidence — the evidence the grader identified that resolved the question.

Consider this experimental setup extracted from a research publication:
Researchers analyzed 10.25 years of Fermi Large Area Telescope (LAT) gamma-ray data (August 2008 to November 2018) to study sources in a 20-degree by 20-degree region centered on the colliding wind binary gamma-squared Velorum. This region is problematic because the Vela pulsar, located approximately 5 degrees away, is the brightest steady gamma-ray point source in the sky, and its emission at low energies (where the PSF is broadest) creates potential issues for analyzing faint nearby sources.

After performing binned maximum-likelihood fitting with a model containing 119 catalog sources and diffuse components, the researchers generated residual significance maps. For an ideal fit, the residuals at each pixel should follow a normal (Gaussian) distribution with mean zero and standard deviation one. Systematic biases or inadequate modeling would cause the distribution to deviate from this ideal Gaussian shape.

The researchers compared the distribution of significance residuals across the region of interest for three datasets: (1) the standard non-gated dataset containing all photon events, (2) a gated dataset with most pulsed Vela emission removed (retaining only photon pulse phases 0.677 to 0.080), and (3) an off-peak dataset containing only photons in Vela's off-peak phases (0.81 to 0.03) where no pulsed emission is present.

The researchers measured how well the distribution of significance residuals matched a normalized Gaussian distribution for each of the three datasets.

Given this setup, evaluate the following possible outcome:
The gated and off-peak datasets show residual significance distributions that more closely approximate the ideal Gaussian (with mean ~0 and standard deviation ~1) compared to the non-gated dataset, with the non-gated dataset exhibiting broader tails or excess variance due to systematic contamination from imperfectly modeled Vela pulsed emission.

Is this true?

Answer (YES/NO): YES